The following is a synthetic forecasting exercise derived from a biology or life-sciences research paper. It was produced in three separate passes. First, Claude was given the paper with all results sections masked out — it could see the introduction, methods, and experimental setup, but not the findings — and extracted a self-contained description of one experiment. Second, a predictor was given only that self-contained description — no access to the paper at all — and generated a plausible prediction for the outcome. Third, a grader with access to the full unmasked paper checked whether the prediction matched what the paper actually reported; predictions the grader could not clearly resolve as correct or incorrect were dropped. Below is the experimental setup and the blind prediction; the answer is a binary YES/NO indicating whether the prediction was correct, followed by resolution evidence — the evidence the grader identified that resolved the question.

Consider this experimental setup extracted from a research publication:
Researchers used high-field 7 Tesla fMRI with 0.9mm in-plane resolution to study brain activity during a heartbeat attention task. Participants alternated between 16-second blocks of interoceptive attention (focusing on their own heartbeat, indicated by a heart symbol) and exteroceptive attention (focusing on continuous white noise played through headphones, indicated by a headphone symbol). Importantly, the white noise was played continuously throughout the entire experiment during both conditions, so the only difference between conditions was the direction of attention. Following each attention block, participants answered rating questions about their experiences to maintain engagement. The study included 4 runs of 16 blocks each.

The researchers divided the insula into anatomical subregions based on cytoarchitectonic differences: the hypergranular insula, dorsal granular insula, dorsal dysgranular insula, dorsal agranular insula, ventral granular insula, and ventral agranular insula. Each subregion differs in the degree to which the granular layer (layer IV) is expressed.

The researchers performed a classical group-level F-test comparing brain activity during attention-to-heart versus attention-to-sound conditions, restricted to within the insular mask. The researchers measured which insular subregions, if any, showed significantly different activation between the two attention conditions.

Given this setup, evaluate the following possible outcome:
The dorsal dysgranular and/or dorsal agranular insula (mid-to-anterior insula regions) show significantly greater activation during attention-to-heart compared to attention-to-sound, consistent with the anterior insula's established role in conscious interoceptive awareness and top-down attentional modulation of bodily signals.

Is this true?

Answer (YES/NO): YES